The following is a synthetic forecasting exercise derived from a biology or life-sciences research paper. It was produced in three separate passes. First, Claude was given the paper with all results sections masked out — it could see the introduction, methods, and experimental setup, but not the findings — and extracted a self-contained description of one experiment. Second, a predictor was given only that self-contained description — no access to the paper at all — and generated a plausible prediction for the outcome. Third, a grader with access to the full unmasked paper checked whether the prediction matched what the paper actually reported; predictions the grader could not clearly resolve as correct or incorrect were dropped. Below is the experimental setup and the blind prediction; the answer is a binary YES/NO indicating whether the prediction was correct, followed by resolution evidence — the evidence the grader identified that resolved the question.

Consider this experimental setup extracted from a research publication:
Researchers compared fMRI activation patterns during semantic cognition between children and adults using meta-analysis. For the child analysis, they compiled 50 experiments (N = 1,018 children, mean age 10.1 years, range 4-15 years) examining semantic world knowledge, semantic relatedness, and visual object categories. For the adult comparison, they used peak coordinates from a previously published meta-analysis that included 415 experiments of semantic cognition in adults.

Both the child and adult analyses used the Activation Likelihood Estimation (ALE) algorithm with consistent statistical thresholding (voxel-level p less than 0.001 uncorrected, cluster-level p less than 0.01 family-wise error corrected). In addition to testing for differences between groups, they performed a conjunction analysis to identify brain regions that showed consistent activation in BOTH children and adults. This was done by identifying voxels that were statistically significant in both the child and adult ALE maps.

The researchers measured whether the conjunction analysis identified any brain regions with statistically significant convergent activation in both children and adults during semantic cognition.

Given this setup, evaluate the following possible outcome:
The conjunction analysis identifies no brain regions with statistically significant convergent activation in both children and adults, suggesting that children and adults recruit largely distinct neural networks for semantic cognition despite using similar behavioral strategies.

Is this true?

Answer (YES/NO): NO